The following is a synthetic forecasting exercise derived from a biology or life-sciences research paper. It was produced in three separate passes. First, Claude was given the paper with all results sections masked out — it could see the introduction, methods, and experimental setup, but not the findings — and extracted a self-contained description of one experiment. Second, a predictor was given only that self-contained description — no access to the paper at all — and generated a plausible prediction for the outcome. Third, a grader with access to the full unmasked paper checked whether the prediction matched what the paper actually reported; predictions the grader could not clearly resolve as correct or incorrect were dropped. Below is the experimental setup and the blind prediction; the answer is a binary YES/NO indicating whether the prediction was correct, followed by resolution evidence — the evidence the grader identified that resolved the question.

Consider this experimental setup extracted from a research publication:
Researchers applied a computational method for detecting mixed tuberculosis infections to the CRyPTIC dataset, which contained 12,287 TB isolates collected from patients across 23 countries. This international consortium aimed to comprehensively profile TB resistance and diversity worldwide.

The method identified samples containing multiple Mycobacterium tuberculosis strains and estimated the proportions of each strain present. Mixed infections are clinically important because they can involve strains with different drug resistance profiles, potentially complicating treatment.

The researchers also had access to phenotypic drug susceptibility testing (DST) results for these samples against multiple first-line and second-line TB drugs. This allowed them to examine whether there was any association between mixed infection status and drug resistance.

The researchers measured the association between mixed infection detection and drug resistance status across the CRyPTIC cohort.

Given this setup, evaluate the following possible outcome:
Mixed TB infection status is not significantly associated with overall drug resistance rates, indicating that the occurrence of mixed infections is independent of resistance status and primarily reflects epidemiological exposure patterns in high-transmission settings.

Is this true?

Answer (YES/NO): NO